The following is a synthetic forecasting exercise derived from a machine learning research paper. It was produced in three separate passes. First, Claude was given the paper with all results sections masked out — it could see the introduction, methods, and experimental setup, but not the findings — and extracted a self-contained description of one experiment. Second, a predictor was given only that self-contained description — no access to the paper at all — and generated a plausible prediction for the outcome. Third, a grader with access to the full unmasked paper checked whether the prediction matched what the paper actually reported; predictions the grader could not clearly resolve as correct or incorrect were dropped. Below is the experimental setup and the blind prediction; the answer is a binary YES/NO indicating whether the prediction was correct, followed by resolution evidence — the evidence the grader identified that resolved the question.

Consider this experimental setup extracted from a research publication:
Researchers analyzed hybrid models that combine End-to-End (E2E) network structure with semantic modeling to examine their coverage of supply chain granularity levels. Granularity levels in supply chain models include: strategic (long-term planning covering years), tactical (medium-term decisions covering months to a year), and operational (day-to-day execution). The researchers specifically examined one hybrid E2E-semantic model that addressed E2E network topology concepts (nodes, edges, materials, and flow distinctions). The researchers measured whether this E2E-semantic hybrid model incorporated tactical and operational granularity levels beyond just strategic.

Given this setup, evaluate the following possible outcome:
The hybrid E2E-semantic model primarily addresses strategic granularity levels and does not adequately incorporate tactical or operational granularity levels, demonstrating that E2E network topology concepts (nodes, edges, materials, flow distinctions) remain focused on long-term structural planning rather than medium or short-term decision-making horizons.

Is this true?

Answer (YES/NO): NO